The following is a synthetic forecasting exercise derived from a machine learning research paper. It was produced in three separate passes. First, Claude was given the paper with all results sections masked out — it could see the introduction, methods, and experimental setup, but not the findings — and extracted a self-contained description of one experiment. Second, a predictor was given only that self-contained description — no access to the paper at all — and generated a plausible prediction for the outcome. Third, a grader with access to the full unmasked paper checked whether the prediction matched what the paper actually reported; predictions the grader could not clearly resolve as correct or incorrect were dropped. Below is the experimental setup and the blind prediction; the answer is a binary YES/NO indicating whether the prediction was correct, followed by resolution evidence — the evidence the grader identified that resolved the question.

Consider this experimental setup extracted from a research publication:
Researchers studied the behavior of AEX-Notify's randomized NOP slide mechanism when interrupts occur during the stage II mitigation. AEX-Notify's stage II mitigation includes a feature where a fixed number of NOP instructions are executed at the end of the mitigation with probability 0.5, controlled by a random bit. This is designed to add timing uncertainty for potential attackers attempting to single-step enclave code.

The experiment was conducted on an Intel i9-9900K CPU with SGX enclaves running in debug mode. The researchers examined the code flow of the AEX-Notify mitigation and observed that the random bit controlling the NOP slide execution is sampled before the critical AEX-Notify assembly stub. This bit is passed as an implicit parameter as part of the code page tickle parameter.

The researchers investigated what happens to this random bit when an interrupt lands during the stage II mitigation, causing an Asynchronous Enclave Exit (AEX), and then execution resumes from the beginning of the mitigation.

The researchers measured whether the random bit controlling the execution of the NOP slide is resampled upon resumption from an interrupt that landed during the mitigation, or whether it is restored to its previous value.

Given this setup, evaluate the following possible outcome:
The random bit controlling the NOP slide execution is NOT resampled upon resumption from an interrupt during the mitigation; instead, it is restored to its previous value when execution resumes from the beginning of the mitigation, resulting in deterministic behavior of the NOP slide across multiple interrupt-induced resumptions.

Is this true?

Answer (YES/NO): YES